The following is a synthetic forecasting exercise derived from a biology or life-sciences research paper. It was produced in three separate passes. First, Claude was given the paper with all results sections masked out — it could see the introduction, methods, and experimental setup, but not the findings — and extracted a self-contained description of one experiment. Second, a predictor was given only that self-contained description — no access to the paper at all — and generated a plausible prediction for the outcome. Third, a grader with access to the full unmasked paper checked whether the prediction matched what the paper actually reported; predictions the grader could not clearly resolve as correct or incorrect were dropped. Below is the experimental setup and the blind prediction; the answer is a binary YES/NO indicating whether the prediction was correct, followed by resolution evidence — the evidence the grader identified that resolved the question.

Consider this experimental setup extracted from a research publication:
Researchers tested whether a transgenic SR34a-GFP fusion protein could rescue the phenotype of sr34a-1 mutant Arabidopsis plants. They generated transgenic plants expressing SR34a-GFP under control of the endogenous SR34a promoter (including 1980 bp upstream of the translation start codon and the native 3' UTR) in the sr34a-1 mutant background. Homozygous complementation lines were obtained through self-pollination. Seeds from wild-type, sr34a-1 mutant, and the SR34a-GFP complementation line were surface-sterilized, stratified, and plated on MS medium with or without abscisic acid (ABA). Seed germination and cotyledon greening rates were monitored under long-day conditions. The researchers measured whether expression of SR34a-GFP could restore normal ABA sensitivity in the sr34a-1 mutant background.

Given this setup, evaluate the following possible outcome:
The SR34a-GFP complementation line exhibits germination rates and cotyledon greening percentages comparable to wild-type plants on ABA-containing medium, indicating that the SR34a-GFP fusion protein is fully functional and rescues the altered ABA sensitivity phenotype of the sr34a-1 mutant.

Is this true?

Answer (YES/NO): YES